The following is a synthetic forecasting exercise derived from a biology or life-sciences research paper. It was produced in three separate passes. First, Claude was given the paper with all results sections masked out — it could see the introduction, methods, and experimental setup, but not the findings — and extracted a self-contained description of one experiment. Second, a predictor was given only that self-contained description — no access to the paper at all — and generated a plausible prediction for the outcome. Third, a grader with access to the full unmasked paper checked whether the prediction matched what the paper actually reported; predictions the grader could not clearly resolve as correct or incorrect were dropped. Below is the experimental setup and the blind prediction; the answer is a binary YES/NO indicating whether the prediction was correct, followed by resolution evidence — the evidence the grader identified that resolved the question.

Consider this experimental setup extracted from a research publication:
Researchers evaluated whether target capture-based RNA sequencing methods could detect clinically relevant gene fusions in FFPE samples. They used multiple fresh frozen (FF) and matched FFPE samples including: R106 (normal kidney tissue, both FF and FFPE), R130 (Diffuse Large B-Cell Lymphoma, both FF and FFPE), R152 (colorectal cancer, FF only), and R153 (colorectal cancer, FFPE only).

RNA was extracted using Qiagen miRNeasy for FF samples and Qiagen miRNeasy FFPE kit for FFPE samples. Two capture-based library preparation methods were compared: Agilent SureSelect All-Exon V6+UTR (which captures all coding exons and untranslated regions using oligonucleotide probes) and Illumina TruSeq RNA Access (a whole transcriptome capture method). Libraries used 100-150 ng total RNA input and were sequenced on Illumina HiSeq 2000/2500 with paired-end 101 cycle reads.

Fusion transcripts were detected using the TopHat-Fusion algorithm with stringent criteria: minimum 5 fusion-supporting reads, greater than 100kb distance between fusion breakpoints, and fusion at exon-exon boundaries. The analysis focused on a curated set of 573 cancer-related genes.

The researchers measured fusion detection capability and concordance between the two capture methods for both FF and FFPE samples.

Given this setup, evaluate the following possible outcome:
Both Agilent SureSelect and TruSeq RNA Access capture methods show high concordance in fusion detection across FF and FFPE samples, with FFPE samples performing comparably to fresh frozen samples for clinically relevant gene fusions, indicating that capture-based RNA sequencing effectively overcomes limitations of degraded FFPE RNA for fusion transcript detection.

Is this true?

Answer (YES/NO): YES